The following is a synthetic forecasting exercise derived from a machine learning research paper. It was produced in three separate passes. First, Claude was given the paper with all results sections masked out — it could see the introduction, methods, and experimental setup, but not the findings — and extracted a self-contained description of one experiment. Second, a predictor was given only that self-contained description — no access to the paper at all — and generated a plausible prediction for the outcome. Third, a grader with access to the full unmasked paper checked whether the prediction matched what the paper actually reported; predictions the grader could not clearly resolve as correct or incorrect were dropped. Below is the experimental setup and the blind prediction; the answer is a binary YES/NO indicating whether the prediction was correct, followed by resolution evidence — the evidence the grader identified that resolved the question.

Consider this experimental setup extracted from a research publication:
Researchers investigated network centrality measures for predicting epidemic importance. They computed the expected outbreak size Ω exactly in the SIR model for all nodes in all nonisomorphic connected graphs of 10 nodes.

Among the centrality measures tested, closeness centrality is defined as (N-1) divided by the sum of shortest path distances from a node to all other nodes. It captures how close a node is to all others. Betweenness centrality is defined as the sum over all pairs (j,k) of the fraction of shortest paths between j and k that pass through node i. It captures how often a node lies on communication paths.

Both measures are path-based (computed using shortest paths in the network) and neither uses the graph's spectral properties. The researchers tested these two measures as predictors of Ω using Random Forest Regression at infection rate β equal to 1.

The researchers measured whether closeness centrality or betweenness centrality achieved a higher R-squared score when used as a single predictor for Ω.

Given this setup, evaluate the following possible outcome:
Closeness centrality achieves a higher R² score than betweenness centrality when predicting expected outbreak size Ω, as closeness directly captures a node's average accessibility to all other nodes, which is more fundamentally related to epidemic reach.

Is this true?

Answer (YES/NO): YES